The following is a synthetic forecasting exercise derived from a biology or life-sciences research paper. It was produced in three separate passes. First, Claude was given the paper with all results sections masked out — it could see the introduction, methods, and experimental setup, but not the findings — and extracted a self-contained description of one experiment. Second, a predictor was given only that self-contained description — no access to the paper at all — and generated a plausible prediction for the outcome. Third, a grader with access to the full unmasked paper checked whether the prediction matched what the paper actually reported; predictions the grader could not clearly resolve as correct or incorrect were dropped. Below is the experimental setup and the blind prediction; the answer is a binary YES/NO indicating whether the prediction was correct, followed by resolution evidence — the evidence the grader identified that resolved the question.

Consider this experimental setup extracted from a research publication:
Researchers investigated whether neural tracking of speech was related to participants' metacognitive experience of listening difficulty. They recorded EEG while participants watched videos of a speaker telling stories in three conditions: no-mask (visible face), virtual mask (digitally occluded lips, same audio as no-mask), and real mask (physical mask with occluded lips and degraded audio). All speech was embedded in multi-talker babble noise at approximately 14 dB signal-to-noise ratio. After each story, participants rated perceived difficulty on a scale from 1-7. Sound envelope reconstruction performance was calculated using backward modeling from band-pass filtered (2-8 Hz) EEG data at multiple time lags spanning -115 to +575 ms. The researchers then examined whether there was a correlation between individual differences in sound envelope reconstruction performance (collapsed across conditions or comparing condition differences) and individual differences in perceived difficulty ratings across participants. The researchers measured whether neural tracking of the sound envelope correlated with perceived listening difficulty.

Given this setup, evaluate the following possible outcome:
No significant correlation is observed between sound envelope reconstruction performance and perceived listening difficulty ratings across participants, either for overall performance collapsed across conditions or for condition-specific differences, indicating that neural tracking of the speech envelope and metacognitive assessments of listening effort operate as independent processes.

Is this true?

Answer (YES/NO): NO